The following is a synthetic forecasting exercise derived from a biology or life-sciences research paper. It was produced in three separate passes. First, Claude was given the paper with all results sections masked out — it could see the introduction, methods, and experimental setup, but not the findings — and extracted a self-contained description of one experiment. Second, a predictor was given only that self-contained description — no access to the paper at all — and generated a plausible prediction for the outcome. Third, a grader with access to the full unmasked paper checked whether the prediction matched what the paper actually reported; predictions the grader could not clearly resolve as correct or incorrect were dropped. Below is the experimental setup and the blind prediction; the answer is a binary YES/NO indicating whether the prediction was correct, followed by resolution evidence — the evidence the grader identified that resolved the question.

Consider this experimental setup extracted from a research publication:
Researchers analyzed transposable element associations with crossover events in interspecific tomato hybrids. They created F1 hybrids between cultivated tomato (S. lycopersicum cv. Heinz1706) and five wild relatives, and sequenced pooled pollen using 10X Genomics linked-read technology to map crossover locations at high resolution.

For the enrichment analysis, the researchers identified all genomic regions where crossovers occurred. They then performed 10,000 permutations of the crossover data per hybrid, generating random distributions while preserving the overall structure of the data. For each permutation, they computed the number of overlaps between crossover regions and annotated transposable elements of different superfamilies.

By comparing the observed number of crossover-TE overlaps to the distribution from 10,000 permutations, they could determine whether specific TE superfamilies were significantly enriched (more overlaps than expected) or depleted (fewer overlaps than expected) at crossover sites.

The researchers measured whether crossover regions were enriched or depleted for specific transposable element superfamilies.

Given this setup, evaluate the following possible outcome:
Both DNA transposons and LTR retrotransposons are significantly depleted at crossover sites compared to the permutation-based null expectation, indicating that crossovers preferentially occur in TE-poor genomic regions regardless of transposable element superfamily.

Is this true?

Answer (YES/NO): NO